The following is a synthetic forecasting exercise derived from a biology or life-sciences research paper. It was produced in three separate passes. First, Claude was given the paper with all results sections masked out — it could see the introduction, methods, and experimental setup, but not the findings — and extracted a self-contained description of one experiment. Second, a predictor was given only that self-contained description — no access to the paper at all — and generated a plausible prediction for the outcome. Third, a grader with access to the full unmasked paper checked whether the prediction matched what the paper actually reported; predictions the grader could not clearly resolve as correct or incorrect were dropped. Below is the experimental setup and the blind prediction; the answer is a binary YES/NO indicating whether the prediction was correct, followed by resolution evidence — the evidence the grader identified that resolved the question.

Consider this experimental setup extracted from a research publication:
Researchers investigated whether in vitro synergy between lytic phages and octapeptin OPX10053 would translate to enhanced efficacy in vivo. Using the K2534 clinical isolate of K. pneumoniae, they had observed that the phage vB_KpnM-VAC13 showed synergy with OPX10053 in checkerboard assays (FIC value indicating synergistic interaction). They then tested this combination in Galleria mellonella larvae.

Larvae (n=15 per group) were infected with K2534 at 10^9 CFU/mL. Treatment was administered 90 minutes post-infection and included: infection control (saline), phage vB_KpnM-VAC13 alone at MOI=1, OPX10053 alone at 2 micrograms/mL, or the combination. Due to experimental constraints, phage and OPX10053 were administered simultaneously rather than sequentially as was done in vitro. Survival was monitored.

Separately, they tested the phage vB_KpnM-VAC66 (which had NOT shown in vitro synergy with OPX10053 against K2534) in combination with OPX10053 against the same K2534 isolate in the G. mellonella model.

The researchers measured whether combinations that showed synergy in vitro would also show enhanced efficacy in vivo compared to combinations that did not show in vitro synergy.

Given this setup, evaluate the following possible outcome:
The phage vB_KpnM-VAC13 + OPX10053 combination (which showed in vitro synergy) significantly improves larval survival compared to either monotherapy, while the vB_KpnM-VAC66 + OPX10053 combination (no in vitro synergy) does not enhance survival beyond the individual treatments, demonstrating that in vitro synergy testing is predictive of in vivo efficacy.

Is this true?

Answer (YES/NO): NO